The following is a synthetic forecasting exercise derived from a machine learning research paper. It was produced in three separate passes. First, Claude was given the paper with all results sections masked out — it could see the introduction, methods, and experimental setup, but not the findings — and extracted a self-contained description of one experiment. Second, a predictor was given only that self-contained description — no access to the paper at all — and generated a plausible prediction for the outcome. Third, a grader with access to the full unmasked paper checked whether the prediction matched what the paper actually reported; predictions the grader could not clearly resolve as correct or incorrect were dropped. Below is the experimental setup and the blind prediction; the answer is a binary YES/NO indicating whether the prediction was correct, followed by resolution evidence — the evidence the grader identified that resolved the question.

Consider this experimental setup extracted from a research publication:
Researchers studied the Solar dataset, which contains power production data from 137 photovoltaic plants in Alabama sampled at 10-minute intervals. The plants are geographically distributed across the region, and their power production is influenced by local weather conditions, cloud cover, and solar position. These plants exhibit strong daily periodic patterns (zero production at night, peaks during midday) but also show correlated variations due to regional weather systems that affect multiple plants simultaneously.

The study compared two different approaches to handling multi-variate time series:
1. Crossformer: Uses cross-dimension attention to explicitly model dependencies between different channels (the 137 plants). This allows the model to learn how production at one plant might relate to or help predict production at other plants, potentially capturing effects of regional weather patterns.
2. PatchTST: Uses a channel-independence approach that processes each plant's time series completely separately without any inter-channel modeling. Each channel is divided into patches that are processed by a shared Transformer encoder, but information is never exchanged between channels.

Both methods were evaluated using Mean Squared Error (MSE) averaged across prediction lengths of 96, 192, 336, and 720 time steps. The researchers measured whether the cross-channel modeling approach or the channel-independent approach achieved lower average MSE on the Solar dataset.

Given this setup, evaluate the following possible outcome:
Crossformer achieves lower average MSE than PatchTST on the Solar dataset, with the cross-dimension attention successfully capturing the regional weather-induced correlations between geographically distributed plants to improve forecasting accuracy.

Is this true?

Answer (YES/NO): YES